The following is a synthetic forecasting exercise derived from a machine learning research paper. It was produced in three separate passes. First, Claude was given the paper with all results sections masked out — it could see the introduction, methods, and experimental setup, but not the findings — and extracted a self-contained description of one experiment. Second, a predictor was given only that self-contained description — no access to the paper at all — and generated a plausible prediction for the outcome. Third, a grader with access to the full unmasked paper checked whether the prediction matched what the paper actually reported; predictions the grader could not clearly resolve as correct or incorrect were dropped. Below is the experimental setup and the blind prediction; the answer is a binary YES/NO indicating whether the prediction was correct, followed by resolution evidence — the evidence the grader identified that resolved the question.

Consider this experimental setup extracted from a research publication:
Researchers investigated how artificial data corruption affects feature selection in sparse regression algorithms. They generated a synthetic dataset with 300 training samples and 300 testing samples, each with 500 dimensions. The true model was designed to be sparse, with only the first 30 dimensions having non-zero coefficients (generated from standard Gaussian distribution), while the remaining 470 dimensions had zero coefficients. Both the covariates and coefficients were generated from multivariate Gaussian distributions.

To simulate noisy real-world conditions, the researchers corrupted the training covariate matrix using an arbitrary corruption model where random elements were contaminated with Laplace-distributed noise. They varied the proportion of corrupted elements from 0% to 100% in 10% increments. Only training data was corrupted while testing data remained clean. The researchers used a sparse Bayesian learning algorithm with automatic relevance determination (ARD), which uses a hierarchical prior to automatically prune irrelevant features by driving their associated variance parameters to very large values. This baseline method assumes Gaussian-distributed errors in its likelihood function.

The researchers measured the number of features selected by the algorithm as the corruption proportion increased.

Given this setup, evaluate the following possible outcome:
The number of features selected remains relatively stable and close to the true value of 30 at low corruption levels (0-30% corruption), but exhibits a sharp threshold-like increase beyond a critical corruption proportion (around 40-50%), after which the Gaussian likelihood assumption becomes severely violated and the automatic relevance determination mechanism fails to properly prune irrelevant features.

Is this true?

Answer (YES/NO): NO